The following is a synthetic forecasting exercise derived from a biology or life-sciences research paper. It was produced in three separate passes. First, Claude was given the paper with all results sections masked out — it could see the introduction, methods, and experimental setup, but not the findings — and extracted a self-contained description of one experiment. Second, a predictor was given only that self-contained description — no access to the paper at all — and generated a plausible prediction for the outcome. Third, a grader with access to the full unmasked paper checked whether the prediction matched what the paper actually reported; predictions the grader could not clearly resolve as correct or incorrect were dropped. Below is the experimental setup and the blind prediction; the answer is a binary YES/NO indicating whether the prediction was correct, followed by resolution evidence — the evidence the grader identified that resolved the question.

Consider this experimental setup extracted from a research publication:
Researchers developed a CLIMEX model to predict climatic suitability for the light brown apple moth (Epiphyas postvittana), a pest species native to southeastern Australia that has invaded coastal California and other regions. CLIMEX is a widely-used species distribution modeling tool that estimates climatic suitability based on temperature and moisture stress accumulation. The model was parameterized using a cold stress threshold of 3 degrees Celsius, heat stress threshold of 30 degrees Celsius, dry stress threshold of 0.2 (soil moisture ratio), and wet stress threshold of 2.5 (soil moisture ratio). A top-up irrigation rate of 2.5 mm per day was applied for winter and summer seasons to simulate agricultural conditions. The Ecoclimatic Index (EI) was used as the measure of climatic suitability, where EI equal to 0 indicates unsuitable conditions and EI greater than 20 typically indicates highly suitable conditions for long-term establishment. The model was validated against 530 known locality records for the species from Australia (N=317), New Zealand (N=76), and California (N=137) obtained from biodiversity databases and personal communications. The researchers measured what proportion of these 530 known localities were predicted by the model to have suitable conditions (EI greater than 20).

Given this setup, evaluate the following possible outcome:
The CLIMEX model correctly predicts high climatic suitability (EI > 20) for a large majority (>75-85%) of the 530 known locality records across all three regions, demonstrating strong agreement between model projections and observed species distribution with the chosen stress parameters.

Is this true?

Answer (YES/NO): NO